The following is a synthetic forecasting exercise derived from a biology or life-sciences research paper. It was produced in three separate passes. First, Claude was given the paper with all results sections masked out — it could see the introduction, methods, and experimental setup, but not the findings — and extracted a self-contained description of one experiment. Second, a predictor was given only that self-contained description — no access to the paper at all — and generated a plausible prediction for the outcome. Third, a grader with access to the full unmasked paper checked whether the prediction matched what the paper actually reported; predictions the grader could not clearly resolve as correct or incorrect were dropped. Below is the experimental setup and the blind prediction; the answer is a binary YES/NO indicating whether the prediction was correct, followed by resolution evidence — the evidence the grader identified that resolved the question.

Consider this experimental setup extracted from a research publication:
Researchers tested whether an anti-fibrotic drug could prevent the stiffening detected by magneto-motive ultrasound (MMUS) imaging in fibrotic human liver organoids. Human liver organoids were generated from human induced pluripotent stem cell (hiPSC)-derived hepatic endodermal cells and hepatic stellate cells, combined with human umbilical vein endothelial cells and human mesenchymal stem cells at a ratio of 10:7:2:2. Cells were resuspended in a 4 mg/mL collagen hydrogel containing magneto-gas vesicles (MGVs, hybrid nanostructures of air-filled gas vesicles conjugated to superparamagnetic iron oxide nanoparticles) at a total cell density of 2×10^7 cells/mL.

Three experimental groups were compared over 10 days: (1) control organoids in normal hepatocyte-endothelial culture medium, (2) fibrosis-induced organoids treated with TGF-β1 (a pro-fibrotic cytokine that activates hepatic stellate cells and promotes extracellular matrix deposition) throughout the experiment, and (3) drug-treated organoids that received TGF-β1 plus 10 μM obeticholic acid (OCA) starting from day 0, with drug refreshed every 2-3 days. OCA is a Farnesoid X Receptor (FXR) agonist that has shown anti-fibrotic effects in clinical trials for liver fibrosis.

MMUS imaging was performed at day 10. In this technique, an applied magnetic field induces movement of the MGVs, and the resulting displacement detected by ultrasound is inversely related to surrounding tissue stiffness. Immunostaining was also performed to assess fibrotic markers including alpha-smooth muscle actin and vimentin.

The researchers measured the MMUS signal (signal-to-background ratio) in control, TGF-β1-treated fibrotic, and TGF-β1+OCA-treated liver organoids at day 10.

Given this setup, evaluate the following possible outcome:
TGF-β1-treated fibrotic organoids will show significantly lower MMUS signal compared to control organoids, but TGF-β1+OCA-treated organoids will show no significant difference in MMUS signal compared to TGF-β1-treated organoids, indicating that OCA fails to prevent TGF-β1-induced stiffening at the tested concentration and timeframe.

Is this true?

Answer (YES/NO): NO